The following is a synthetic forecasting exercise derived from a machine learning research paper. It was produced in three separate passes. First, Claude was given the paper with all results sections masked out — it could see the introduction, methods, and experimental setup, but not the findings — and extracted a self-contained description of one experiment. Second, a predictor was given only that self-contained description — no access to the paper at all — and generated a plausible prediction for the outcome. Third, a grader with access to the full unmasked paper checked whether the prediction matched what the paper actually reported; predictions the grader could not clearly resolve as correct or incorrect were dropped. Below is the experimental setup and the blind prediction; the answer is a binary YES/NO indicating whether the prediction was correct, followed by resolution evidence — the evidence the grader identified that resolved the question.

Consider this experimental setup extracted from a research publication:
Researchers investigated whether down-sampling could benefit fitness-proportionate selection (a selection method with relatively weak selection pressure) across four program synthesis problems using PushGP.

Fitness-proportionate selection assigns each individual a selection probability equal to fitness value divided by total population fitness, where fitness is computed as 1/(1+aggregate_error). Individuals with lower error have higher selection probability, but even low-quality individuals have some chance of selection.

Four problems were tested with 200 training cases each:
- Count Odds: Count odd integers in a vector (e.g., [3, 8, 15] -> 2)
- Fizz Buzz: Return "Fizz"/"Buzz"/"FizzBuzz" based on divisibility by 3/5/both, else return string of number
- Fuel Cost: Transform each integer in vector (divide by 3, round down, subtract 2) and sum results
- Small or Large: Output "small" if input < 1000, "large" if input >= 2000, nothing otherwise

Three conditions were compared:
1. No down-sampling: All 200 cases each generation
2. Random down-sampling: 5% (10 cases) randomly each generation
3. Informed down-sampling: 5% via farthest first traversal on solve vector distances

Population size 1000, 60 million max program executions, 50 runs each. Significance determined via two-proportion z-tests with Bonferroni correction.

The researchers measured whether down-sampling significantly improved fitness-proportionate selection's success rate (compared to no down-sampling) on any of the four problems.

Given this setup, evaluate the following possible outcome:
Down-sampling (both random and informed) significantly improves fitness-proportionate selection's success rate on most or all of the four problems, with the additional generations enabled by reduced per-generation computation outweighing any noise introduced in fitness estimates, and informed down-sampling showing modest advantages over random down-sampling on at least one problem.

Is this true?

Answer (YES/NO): NO